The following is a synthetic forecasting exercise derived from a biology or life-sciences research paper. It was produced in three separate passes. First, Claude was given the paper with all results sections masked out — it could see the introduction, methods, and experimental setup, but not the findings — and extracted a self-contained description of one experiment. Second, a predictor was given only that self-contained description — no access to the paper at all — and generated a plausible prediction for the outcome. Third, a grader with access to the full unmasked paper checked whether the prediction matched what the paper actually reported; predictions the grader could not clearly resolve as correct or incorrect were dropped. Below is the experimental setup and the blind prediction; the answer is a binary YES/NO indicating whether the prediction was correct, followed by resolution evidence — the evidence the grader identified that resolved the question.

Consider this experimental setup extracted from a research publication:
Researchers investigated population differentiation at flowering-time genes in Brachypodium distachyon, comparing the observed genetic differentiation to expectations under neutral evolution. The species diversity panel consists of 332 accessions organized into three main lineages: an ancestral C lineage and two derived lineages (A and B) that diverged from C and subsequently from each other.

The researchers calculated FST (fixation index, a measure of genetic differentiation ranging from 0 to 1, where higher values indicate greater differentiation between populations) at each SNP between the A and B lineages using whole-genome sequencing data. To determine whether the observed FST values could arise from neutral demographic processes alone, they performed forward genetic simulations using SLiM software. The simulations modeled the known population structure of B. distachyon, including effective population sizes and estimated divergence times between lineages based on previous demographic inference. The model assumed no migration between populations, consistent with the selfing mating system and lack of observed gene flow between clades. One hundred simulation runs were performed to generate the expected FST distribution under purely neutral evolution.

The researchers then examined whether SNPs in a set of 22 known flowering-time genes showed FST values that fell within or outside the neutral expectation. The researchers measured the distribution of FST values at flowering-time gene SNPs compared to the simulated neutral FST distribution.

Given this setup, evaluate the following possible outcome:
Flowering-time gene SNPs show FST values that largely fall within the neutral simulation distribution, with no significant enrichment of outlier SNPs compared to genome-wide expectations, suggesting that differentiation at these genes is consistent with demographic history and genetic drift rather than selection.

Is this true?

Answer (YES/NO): NO